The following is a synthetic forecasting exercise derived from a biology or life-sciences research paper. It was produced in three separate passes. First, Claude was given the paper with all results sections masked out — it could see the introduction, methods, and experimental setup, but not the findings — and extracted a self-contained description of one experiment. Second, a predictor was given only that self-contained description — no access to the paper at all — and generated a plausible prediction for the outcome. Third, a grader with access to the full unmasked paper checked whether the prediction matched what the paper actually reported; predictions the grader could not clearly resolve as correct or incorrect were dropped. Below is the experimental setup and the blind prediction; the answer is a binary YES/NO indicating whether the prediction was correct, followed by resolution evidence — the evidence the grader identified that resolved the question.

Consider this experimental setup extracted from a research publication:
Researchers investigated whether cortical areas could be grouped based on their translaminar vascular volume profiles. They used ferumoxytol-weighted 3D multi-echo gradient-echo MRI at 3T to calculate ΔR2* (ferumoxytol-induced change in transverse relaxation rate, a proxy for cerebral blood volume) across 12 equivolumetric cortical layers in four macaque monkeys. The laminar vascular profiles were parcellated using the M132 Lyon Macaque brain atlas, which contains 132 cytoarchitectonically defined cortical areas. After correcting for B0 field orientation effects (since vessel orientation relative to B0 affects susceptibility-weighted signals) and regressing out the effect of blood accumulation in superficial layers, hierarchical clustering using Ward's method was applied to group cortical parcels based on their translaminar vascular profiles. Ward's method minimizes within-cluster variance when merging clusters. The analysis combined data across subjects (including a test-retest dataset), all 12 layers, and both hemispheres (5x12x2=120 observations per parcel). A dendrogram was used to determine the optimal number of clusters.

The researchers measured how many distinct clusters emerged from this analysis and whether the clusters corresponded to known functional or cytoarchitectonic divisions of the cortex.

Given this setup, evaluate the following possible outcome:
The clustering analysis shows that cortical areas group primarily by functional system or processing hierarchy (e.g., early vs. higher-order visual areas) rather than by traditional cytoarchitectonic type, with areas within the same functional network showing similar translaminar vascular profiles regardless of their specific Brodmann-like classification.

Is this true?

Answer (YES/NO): NO